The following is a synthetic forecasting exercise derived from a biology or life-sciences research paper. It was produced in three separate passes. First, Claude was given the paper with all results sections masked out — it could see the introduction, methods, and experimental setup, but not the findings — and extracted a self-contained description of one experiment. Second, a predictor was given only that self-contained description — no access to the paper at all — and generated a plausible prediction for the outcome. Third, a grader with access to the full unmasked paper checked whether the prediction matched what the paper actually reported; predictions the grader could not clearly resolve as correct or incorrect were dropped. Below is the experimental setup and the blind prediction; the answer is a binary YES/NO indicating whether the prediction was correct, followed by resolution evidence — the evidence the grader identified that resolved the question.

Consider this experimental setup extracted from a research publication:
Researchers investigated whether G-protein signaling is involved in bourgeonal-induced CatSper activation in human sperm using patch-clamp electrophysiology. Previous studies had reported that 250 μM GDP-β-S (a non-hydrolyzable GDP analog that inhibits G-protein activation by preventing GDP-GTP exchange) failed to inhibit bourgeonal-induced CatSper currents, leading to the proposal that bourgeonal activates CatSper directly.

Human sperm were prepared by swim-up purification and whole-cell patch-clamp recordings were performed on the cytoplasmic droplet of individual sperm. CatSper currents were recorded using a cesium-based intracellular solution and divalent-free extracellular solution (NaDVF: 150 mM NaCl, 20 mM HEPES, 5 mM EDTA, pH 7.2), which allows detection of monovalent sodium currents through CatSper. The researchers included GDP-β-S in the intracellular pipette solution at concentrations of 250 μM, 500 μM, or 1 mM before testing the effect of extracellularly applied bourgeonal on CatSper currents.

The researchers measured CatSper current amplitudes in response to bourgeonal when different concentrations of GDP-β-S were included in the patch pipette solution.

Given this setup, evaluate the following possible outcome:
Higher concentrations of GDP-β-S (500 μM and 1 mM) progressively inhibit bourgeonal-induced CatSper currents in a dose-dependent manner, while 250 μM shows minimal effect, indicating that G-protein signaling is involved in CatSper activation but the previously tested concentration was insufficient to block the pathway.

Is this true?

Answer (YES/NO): NO